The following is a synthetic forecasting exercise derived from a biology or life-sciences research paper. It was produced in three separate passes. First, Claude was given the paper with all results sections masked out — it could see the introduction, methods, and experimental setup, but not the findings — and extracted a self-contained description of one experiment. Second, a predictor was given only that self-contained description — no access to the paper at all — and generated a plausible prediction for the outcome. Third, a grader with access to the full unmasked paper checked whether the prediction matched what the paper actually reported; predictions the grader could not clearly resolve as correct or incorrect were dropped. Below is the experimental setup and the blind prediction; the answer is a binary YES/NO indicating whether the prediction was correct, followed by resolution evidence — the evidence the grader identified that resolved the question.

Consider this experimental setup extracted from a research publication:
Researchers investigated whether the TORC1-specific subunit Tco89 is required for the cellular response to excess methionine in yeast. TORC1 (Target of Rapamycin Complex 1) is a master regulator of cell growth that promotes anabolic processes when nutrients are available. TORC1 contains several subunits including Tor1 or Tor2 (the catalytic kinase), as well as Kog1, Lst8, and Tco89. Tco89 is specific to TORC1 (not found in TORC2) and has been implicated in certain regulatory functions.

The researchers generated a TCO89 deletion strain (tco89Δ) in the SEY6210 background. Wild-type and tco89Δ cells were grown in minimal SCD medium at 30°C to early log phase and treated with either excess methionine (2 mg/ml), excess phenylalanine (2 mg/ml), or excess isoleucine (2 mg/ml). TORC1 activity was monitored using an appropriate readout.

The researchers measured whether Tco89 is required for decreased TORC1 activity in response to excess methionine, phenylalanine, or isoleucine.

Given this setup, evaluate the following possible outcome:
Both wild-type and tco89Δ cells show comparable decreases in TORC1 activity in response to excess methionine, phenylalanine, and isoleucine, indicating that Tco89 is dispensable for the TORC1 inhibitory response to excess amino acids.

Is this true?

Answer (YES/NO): NO